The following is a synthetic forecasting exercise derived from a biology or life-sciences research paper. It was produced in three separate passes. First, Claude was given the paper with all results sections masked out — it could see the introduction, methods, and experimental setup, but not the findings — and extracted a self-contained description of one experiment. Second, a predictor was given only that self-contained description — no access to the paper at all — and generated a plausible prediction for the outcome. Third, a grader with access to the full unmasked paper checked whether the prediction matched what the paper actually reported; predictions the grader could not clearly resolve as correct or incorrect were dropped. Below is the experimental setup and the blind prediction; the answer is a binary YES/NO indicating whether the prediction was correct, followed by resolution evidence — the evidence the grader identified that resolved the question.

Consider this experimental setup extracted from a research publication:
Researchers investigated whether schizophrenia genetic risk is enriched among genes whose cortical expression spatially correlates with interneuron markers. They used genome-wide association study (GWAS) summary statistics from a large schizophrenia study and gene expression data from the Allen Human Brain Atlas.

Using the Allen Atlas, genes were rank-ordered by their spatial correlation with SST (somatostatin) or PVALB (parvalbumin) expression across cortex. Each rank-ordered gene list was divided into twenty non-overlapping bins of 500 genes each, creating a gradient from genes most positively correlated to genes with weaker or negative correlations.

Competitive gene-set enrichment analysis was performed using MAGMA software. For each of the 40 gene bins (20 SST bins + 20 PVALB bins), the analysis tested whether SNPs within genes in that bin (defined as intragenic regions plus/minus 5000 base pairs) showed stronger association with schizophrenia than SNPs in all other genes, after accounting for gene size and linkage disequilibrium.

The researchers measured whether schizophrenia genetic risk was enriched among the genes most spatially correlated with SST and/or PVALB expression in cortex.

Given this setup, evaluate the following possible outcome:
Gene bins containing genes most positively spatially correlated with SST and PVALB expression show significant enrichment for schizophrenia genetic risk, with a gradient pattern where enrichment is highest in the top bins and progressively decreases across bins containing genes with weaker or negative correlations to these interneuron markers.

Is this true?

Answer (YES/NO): NO